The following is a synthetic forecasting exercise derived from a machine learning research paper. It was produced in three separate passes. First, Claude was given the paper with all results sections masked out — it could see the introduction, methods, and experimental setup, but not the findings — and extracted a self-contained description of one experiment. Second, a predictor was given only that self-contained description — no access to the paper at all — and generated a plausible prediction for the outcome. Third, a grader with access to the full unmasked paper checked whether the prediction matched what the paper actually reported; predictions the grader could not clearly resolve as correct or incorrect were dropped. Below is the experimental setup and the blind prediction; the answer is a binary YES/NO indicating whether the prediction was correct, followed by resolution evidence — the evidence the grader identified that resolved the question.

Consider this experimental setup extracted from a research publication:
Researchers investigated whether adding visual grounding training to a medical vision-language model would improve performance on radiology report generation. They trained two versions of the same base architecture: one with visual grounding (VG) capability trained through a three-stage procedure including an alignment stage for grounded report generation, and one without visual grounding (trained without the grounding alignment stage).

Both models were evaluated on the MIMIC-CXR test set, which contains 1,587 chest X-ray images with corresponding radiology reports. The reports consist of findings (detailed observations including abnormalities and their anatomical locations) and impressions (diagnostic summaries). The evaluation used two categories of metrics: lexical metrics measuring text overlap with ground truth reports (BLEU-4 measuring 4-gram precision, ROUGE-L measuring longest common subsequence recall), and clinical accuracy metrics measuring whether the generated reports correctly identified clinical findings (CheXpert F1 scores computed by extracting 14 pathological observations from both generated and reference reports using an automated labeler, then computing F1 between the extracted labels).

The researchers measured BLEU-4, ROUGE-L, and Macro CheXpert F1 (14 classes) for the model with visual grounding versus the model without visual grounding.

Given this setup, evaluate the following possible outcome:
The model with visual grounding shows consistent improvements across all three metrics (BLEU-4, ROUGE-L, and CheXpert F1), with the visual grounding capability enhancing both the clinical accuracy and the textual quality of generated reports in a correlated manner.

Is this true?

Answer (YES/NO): NO